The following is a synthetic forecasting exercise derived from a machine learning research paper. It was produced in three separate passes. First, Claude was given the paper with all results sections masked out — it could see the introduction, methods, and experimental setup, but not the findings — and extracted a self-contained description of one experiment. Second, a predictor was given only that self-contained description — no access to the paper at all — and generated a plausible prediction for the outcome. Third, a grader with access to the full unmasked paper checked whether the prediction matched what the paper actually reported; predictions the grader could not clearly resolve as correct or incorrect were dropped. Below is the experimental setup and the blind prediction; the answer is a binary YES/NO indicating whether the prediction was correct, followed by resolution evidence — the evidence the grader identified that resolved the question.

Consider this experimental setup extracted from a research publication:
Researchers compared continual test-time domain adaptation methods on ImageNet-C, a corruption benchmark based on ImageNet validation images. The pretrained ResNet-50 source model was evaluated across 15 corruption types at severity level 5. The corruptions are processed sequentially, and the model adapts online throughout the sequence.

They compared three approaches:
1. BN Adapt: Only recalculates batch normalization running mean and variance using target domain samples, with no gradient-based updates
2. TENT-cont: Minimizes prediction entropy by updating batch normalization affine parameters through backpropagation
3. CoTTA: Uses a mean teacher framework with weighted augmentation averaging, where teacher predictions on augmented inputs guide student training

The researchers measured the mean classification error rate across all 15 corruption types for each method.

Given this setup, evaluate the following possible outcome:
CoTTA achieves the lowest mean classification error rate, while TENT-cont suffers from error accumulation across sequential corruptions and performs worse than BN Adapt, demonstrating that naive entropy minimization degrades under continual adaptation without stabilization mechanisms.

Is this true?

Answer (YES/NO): NO